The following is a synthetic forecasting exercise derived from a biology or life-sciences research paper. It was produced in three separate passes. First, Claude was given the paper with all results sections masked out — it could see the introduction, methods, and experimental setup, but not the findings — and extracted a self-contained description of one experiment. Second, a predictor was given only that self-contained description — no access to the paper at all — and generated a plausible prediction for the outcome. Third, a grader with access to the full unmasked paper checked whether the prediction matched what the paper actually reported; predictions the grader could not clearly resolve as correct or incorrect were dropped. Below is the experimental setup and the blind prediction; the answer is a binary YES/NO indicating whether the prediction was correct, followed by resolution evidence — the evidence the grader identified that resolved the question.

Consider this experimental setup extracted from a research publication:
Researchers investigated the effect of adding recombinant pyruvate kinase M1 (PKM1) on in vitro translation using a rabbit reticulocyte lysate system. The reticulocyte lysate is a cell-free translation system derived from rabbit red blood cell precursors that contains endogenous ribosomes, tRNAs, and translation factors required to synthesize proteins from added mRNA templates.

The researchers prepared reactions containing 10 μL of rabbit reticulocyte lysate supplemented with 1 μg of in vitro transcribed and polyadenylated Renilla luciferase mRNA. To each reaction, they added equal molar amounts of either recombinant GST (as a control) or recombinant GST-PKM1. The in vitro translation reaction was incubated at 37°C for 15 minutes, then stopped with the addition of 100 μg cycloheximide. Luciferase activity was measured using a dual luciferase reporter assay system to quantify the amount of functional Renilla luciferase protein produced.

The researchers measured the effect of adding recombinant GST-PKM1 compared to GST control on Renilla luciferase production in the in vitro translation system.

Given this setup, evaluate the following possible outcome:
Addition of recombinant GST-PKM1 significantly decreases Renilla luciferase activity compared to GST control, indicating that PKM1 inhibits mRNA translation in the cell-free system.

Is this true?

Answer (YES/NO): YES